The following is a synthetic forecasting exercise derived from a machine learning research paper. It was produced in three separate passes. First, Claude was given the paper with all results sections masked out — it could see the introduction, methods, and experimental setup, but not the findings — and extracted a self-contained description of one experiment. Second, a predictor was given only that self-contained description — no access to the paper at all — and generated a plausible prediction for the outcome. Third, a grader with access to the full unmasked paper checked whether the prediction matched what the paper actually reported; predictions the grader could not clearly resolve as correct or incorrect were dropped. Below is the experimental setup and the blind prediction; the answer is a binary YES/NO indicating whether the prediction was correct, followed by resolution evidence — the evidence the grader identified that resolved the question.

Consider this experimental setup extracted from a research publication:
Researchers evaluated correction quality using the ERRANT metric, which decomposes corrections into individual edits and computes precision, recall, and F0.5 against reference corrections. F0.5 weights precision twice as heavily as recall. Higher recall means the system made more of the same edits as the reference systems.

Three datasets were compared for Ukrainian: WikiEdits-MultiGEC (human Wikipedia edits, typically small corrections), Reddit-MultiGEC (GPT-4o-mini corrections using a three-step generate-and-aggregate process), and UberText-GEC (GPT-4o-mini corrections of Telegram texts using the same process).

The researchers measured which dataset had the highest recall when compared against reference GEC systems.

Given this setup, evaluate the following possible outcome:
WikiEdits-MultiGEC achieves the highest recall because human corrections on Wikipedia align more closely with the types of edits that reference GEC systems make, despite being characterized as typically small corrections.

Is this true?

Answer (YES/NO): NO